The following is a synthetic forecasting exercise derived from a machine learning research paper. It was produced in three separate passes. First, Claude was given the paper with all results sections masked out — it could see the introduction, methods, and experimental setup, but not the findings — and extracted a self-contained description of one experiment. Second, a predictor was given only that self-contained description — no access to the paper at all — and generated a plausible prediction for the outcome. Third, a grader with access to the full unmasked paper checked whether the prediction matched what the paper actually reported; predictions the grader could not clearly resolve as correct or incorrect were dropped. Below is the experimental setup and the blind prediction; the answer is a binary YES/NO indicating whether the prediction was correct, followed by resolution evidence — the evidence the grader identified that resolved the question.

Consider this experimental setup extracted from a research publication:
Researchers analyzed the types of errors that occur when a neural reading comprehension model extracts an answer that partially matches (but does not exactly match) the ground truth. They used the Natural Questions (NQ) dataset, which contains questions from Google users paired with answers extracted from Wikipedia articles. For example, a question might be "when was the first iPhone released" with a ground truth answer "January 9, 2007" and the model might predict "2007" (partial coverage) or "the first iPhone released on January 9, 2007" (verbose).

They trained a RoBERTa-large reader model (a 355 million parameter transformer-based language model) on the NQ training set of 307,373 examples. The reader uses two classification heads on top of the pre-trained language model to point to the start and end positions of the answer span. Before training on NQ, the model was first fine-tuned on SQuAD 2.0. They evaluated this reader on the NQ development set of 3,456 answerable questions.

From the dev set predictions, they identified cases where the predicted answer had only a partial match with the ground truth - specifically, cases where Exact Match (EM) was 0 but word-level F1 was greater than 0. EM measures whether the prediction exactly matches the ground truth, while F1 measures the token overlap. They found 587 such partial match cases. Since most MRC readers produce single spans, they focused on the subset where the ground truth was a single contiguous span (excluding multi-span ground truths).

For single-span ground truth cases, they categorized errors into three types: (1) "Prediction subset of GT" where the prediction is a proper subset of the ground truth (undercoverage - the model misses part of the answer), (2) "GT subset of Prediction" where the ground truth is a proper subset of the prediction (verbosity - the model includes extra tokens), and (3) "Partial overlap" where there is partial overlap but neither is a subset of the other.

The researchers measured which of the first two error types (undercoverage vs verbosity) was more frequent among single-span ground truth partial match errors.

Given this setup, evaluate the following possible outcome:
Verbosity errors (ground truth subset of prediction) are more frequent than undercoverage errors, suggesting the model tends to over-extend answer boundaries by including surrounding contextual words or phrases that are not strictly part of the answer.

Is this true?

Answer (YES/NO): NO